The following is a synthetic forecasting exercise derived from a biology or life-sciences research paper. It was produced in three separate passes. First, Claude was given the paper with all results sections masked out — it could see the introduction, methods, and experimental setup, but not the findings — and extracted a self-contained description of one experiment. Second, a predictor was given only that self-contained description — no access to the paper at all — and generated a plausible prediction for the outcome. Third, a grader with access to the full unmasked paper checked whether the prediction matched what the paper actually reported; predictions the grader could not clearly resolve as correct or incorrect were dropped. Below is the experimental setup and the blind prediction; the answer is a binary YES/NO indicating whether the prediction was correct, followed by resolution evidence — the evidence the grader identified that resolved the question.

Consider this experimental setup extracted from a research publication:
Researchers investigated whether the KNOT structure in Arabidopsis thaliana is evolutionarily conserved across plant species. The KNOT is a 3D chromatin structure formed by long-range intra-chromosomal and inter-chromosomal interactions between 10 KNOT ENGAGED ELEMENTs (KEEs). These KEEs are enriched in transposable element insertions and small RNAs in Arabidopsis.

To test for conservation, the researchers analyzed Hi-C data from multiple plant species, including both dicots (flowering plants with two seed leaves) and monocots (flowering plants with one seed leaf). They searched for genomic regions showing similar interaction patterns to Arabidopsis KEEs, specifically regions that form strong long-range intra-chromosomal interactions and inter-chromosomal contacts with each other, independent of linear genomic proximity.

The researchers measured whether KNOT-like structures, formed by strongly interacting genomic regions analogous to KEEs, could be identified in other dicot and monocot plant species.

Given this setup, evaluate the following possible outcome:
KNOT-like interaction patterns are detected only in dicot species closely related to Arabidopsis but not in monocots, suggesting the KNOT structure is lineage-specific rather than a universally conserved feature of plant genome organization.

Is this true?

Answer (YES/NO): NO